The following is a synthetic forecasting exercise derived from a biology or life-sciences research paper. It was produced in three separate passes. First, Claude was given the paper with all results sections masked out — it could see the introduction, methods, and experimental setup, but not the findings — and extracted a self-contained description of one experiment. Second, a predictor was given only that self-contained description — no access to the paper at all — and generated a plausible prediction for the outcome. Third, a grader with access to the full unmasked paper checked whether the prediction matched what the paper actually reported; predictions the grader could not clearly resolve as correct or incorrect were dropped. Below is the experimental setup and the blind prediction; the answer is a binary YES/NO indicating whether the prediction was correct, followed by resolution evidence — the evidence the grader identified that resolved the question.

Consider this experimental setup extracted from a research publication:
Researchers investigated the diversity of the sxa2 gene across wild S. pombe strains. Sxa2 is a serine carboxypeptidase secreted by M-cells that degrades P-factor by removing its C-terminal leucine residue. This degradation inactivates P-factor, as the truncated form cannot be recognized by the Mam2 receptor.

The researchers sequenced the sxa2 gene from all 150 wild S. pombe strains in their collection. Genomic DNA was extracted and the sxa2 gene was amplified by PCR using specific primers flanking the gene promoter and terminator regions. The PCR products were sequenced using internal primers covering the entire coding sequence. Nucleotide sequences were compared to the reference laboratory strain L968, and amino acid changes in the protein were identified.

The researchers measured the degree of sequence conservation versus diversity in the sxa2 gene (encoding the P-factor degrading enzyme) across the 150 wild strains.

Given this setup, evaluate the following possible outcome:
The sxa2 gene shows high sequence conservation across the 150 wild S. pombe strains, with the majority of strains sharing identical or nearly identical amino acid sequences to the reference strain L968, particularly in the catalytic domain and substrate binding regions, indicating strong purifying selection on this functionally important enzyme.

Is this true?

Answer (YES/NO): NO